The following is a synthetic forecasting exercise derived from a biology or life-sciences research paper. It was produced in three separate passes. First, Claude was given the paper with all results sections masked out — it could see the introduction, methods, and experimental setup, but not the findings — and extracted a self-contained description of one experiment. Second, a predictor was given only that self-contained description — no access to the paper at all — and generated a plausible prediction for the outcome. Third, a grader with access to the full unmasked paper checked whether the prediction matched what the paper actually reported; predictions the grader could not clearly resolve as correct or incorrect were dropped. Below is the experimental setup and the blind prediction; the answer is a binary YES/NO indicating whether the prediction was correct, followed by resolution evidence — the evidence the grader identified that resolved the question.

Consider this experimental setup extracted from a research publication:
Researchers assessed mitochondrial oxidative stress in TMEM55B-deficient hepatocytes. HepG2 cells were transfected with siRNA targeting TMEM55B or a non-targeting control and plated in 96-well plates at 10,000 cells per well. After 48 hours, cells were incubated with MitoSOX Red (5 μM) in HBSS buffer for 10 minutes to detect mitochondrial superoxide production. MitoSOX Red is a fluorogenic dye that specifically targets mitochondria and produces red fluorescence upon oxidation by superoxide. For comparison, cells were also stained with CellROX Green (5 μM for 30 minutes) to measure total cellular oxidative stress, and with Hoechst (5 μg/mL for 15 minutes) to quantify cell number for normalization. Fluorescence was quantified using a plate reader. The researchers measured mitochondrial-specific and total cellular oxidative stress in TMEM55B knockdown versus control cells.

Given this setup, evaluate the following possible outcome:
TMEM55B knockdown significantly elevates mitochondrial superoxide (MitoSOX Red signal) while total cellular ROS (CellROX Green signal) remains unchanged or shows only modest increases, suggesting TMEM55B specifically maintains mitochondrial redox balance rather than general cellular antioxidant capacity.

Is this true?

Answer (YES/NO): NO